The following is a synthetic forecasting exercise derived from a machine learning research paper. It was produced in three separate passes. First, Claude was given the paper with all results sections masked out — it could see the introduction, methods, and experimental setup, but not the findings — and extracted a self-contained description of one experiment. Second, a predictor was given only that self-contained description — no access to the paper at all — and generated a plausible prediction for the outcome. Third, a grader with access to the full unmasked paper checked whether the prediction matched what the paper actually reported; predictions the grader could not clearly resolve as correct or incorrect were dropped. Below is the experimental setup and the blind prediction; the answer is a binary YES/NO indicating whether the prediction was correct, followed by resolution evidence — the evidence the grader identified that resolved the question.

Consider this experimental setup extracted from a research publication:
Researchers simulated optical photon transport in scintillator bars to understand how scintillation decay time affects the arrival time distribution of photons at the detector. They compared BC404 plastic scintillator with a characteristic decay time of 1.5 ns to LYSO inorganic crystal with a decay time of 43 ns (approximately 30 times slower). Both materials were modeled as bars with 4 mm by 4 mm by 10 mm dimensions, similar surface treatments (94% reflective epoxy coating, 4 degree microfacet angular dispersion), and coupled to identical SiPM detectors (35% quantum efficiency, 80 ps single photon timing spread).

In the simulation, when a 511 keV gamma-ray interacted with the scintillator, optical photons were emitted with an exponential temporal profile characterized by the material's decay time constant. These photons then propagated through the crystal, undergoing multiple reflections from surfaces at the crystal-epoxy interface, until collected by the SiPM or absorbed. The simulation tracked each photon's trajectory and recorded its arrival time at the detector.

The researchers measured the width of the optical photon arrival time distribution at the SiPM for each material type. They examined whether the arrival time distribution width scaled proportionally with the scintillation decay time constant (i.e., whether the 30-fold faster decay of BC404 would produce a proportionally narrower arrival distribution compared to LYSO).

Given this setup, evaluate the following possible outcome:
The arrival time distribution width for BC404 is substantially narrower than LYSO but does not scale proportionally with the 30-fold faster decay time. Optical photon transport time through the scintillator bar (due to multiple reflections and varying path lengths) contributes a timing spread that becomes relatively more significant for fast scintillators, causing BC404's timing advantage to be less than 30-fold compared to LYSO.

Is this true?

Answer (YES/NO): YES